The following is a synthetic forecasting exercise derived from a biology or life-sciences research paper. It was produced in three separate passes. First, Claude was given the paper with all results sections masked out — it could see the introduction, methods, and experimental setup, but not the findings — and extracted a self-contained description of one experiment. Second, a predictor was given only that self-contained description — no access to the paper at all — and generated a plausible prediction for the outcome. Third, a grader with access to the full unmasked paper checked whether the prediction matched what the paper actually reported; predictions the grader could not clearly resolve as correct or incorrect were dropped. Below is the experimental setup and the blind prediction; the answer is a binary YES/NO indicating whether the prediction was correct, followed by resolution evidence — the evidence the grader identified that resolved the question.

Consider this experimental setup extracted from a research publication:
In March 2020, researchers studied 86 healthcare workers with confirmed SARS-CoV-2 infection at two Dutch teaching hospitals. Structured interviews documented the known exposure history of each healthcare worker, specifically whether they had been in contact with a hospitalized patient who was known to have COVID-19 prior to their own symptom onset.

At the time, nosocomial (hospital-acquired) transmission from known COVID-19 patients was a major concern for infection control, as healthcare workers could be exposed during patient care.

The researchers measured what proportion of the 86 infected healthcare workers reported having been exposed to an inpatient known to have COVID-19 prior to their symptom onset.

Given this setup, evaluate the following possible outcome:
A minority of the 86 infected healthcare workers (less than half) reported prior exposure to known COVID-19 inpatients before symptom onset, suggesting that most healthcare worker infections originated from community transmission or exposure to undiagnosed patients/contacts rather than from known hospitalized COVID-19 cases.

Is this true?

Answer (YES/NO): YES